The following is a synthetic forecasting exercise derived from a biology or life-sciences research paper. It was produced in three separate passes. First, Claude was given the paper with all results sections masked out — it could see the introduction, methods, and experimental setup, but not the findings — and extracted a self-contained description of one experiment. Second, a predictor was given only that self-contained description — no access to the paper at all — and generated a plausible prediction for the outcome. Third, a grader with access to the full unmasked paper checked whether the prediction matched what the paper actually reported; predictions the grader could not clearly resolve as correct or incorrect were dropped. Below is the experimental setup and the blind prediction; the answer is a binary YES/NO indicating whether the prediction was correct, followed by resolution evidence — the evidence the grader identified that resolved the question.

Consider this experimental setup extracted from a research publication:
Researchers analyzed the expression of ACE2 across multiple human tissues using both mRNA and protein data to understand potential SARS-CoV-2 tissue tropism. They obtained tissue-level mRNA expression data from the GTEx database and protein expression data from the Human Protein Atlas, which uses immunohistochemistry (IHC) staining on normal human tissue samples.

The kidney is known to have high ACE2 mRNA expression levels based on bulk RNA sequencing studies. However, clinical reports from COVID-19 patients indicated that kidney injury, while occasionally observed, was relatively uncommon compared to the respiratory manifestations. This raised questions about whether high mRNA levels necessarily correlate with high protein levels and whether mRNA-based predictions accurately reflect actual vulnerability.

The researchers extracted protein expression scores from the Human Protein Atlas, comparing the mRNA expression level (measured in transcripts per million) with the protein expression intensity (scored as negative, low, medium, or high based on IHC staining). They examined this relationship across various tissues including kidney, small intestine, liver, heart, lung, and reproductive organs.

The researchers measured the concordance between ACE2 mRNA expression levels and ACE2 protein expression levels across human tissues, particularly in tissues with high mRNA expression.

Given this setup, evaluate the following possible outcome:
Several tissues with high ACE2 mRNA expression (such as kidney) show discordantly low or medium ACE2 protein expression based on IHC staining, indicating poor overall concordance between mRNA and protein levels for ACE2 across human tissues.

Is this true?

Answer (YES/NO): NO